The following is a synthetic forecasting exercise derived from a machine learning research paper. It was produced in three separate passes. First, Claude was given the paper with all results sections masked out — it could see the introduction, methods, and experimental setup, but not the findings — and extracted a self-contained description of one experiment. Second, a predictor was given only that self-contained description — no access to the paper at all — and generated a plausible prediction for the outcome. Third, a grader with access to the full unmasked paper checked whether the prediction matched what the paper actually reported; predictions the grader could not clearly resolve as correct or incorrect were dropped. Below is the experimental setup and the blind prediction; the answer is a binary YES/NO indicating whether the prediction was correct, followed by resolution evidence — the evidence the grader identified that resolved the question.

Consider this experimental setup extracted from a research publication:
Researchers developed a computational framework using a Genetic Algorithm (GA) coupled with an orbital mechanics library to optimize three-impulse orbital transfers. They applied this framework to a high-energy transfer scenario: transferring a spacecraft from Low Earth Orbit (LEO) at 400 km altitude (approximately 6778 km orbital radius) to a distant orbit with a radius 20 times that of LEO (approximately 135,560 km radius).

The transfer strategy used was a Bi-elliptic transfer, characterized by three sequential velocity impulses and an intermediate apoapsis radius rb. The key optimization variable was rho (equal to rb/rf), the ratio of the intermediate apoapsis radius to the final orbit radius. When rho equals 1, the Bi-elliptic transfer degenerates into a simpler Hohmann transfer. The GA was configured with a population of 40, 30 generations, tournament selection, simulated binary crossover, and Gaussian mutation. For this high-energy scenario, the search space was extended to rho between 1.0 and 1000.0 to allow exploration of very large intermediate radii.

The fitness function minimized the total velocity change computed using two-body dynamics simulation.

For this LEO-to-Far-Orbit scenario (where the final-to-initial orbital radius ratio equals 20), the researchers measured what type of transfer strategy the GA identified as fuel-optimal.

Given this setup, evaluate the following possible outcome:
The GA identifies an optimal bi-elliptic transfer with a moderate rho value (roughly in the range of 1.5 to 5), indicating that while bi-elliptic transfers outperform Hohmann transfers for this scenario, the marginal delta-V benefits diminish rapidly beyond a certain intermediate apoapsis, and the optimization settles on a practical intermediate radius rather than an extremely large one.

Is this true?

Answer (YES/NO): NO